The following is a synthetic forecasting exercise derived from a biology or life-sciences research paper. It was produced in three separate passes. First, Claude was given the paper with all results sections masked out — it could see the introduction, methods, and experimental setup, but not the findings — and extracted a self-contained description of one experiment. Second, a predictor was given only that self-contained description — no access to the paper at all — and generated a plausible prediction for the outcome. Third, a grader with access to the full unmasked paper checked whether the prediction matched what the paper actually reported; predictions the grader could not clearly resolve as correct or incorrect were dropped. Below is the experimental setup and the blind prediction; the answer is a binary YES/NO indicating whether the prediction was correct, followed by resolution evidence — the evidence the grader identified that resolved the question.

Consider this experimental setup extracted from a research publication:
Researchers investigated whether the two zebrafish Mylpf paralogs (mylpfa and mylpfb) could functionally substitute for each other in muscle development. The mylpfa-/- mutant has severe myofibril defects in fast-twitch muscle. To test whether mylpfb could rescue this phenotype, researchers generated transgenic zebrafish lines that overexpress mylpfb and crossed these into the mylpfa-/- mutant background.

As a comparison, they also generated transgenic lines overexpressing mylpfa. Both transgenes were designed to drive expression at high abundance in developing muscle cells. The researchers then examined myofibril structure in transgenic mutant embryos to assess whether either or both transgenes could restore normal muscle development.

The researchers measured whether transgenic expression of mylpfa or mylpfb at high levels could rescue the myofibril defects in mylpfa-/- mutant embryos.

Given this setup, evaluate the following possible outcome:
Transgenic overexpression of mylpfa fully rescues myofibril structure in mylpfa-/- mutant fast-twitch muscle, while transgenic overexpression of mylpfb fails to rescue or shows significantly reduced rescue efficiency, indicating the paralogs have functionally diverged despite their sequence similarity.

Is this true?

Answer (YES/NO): NO